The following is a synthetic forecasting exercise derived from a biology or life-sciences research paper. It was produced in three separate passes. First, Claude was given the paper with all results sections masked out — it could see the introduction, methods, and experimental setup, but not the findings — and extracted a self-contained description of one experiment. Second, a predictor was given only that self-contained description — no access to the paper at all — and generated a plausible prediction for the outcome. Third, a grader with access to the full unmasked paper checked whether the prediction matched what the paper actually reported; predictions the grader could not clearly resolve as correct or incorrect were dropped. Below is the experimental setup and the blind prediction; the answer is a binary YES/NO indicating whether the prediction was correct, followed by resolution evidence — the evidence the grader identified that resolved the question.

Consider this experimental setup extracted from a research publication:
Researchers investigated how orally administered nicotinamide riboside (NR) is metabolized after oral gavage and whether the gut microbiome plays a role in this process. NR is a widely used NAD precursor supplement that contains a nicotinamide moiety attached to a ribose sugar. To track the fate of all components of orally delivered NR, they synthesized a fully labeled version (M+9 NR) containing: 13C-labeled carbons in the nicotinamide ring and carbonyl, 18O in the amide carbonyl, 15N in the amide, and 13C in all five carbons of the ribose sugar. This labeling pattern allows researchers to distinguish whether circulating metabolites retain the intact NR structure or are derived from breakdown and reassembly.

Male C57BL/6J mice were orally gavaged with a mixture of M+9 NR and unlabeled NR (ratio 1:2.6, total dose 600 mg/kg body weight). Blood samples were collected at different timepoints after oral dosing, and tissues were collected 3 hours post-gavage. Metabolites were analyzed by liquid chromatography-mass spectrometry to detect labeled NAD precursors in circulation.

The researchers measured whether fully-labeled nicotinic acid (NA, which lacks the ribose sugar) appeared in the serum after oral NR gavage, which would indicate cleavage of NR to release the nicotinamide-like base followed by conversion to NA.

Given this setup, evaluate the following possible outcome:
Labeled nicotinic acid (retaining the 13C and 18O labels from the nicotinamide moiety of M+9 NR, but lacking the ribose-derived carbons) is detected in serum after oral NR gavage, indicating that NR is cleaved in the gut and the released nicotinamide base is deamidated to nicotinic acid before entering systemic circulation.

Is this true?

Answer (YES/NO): YES